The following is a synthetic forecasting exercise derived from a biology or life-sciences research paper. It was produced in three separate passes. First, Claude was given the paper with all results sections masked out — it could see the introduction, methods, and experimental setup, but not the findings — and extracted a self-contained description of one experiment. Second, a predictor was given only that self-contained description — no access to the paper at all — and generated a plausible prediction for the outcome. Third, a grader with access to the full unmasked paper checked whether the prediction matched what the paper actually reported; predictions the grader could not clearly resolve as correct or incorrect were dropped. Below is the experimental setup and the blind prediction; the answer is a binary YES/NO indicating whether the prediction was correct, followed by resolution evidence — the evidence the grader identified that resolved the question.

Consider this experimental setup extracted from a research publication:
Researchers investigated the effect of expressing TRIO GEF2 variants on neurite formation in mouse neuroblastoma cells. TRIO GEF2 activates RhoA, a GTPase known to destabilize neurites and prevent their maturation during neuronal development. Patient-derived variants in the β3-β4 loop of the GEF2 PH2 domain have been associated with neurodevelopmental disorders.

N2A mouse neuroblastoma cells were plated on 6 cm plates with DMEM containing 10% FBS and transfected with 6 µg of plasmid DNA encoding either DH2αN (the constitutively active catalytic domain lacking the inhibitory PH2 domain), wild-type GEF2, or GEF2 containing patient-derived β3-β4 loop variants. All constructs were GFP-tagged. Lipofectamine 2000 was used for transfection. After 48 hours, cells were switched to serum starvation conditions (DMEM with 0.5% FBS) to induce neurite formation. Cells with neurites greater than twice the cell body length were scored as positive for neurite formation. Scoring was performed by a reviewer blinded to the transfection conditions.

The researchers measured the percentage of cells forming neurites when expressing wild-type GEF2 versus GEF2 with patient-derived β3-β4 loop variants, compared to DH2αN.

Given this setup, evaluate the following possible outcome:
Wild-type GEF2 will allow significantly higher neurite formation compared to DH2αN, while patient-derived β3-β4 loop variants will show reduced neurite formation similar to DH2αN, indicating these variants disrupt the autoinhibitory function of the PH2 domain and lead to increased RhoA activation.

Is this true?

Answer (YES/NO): NO